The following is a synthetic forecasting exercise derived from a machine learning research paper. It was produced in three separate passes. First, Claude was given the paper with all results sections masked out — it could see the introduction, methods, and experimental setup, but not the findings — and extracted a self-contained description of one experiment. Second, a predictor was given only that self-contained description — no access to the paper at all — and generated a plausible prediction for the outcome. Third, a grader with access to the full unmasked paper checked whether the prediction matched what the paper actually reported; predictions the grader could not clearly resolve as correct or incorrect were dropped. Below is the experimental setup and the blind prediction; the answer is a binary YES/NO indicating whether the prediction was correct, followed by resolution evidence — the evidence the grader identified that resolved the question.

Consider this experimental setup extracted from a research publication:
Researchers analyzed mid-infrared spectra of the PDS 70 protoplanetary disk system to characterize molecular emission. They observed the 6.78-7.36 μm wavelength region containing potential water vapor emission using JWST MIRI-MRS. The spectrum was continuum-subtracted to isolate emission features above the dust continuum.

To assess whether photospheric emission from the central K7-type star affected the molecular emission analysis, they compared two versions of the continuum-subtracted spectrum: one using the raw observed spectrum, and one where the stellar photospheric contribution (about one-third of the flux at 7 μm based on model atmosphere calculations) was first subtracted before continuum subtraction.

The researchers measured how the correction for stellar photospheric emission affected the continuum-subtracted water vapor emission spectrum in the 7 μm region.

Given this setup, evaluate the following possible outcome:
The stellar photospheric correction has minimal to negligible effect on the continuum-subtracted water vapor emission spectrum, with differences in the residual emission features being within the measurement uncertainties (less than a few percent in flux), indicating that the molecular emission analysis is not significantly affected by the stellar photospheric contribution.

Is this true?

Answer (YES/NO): YES